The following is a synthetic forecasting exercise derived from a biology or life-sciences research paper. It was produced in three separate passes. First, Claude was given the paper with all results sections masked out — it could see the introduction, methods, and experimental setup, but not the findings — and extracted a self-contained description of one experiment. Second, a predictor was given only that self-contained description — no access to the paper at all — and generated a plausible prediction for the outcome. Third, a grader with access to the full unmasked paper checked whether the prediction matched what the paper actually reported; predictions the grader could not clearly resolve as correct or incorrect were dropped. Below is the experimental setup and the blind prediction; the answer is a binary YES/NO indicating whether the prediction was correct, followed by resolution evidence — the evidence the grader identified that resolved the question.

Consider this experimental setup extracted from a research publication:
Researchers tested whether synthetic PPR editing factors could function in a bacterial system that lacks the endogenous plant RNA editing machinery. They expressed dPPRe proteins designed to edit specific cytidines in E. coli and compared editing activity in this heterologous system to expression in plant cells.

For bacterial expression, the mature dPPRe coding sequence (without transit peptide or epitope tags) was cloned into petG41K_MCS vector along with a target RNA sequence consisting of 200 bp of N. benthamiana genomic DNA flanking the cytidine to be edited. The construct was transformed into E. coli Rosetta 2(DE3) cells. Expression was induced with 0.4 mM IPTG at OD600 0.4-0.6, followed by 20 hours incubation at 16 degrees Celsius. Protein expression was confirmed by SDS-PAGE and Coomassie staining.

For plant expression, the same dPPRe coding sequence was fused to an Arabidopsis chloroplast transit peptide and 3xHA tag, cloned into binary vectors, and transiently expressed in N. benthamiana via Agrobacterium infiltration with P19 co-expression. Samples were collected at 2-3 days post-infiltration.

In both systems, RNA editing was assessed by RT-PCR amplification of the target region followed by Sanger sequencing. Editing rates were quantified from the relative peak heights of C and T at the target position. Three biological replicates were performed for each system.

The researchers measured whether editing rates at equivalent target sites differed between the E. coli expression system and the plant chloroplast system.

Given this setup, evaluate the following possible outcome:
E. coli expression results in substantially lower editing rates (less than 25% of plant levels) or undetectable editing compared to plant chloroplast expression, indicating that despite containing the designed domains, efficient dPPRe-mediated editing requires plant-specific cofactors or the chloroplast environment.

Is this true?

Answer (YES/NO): NO